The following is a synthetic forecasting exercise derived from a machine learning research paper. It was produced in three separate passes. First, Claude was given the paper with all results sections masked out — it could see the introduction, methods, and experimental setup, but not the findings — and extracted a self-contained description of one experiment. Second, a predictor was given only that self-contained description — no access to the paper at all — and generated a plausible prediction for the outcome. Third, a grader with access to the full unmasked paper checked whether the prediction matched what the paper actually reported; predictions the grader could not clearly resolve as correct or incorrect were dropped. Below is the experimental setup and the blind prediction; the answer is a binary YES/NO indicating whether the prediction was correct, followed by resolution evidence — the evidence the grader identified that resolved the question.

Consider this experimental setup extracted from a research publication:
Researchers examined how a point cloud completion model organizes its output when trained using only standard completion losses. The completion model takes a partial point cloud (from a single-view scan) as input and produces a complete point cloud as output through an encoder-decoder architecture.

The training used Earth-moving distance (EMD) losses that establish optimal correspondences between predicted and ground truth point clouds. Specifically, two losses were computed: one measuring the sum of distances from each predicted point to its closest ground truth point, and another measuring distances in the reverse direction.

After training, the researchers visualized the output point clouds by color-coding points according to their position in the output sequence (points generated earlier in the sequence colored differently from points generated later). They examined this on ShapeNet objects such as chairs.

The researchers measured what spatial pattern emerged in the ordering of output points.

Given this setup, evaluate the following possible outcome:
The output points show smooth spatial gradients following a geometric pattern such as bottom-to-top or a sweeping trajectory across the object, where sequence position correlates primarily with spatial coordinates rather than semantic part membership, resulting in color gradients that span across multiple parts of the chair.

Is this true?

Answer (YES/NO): YES